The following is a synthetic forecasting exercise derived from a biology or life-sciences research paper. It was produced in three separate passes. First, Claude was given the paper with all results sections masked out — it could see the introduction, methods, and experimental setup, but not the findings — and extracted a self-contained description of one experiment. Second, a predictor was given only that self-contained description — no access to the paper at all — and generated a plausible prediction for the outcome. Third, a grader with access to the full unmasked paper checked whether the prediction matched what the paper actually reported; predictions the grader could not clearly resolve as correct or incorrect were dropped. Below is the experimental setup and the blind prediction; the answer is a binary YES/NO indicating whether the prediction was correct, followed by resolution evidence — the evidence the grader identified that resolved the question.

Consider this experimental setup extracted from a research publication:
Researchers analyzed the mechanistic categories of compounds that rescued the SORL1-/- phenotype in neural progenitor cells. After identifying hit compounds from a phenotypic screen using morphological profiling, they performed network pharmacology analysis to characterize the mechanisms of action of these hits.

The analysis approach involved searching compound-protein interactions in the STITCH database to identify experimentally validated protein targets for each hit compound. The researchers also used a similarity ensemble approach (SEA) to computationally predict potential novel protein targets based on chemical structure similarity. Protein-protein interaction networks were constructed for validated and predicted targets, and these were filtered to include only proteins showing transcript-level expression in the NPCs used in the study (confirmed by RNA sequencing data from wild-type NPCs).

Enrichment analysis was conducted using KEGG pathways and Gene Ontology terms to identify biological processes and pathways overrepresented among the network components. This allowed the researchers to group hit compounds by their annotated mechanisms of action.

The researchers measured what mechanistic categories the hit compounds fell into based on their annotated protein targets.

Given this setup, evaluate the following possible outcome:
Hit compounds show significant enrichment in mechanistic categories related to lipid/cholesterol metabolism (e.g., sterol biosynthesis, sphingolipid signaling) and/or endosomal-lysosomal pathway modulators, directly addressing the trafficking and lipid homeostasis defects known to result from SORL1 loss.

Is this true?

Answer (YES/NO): NO